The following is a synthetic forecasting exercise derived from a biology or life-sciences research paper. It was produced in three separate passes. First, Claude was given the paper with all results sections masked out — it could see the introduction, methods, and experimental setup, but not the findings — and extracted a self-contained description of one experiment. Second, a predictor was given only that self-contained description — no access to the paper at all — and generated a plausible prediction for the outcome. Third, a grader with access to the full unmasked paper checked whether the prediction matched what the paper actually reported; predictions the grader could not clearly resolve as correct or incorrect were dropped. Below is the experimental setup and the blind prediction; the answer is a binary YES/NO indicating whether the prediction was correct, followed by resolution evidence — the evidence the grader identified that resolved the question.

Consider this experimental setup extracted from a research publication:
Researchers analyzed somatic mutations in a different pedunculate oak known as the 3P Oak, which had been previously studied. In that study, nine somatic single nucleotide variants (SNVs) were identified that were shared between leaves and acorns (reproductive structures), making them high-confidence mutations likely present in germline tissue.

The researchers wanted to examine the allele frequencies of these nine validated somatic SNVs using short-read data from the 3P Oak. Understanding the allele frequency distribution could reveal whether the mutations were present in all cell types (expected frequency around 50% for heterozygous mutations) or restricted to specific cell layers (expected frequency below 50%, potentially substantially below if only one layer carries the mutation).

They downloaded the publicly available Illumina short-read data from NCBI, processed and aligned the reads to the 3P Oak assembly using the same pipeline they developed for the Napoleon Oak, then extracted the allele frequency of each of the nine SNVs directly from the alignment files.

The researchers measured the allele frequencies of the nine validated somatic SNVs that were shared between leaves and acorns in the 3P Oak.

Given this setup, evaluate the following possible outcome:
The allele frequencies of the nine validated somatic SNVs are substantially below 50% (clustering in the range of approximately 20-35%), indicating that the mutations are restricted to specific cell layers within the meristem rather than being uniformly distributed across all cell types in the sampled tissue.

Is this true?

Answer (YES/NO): YES